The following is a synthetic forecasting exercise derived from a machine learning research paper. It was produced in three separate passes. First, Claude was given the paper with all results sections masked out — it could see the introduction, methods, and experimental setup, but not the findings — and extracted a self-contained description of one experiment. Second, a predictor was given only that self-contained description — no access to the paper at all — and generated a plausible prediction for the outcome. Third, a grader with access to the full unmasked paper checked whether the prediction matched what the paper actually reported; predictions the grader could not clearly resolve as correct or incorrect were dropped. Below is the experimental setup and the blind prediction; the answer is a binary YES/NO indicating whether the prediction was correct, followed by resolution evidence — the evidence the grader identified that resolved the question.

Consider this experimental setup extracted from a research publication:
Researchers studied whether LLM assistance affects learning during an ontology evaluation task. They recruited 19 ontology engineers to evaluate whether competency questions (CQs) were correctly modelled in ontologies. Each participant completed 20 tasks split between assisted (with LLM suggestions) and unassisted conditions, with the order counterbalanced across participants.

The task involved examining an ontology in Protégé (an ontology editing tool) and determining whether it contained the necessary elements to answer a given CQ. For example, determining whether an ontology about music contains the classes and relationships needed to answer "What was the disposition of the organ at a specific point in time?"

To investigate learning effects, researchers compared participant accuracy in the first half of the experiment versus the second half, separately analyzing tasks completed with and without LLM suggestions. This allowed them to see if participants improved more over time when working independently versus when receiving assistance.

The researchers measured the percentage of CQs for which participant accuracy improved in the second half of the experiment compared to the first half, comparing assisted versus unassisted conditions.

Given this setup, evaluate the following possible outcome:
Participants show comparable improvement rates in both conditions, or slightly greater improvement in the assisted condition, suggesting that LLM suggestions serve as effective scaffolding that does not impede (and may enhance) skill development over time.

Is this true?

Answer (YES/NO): NO